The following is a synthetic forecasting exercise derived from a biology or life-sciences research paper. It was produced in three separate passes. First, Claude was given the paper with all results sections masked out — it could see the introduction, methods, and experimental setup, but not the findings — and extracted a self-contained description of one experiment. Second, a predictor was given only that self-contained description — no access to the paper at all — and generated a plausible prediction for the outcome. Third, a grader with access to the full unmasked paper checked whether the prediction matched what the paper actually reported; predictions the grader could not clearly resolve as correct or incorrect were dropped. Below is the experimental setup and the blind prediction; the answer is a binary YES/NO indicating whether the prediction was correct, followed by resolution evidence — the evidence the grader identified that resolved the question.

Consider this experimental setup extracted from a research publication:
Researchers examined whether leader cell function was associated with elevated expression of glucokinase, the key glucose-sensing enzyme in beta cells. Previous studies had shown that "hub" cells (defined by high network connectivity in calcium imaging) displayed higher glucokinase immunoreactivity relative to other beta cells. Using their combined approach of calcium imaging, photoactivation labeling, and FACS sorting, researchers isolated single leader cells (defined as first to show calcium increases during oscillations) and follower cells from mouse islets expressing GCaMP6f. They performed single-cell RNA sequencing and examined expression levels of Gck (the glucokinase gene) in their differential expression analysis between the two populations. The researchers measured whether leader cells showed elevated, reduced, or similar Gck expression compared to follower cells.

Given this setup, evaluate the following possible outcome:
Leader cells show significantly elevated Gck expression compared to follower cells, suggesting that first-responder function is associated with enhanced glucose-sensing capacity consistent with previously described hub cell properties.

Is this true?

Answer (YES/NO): NO